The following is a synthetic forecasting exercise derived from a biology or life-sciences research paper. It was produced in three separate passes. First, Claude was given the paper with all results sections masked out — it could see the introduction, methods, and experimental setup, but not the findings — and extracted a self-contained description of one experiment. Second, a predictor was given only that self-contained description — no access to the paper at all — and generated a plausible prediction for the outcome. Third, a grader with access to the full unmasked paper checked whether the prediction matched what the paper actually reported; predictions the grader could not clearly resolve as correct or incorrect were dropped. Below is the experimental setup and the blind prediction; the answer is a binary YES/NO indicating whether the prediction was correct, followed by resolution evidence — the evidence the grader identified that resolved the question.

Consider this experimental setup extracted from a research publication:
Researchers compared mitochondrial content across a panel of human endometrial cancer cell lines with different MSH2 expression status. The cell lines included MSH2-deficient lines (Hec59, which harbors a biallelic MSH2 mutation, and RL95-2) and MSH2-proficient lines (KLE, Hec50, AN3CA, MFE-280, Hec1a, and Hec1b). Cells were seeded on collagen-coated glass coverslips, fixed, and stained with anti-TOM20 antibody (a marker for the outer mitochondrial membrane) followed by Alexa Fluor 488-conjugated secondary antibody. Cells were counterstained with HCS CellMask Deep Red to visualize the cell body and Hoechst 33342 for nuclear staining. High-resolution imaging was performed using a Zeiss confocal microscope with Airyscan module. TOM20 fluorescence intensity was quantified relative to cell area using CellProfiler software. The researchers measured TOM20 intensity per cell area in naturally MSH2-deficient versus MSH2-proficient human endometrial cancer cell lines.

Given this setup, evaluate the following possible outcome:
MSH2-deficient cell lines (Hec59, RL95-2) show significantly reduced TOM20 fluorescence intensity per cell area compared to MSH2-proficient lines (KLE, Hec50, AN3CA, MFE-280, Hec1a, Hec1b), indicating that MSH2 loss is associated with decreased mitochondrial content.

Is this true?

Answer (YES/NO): NO